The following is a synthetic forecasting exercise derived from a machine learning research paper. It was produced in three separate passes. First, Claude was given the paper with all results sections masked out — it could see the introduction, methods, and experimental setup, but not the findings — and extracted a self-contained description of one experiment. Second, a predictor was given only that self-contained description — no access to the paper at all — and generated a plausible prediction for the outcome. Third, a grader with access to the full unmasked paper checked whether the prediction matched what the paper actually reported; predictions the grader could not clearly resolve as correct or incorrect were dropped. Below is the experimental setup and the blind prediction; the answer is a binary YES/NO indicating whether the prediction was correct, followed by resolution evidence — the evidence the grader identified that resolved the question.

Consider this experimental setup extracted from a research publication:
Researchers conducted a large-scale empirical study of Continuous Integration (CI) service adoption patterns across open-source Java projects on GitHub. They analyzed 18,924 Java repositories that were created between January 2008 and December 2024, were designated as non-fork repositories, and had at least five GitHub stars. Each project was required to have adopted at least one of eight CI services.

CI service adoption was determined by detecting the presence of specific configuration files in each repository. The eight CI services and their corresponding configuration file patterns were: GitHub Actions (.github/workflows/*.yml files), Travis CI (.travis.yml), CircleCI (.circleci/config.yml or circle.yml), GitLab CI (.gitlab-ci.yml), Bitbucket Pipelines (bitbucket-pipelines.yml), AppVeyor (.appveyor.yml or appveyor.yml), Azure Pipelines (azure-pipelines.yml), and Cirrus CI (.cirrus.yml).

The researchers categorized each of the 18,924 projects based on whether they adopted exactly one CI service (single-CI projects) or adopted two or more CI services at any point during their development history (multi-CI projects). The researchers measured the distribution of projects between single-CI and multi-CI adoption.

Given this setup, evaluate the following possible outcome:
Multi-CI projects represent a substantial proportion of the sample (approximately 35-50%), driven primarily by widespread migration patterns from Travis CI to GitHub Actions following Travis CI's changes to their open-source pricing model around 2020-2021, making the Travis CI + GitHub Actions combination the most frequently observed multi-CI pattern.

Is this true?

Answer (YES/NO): NO